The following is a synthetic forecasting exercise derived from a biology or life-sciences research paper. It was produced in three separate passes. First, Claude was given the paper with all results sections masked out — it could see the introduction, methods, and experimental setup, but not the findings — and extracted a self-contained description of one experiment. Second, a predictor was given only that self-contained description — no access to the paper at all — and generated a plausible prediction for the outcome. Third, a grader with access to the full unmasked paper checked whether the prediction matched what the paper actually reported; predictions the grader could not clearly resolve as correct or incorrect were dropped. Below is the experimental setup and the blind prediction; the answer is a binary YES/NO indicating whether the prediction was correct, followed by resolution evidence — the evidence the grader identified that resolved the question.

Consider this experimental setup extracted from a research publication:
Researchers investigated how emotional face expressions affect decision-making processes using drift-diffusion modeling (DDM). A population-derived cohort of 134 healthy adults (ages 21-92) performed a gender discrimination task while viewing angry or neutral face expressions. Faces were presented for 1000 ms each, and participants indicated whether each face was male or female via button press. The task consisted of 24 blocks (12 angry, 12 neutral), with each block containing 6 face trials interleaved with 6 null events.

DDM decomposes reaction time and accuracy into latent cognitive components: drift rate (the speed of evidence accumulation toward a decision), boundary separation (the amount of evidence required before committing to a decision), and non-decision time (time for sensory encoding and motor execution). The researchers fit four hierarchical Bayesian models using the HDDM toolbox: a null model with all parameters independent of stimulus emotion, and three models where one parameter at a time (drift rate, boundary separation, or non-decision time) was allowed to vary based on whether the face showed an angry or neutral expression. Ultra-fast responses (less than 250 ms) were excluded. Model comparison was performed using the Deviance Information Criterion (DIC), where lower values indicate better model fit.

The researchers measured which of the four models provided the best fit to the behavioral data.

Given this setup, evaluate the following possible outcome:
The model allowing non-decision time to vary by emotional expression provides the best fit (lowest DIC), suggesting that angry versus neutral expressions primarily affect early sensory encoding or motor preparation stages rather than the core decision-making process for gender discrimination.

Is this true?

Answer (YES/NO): NO